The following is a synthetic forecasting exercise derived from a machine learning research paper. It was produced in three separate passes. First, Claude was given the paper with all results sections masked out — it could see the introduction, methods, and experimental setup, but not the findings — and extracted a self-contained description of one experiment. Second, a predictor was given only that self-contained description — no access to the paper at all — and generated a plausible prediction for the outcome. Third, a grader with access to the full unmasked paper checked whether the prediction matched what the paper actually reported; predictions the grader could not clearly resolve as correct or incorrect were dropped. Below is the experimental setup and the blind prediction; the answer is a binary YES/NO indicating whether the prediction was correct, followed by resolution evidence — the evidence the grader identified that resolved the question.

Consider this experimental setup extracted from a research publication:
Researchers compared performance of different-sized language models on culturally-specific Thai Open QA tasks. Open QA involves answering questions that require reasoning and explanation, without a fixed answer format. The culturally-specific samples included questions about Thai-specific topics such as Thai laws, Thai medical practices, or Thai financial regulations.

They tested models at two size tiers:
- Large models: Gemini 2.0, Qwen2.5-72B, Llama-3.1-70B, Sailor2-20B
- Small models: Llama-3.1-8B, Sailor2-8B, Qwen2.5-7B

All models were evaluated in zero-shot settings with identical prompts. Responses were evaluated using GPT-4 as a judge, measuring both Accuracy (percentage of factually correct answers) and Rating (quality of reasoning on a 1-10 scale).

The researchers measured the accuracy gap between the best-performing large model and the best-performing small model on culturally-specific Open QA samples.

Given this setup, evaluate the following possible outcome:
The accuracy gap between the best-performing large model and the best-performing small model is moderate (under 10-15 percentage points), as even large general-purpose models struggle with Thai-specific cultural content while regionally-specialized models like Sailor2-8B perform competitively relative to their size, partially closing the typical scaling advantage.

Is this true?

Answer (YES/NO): NO